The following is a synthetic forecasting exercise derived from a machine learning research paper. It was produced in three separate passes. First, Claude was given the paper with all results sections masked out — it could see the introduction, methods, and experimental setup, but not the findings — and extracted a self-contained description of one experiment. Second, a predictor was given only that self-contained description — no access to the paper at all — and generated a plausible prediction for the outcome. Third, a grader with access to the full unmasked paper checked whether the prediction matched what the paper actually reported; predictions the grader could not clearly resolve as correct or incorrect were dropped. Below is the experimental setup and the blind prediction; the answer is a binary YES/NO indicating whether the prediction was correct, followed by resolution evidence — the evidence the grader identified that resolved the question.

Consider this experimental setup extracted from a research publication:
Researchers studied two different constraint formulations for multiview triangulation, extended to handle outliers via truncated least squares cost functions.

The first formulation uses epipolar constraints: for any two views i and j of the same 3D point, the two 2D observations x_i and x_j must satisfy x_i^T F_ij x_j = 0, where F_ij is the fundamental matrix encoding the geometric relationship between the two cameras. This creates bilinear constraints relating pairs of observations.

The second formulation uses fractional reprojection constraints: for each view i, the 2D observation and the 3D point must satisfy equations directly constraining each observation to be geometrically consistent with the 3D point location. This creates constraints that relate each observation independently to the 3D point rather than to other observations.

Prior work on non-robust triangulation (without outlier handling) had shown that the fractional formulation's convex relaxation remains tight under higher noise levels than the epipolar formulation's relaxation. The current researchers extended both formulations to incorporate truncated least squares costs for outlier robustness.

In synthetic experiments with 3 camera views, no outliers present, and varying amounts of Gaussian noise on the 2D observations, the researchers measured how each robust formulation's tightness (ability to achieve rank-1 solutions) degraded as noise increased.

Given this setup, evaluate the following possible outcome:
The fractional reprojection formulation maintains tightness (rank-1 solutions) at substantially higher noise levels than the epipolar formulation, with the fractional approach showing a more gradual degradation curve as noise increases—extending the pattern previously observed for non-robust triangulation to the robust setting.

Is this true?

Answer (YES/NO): YES